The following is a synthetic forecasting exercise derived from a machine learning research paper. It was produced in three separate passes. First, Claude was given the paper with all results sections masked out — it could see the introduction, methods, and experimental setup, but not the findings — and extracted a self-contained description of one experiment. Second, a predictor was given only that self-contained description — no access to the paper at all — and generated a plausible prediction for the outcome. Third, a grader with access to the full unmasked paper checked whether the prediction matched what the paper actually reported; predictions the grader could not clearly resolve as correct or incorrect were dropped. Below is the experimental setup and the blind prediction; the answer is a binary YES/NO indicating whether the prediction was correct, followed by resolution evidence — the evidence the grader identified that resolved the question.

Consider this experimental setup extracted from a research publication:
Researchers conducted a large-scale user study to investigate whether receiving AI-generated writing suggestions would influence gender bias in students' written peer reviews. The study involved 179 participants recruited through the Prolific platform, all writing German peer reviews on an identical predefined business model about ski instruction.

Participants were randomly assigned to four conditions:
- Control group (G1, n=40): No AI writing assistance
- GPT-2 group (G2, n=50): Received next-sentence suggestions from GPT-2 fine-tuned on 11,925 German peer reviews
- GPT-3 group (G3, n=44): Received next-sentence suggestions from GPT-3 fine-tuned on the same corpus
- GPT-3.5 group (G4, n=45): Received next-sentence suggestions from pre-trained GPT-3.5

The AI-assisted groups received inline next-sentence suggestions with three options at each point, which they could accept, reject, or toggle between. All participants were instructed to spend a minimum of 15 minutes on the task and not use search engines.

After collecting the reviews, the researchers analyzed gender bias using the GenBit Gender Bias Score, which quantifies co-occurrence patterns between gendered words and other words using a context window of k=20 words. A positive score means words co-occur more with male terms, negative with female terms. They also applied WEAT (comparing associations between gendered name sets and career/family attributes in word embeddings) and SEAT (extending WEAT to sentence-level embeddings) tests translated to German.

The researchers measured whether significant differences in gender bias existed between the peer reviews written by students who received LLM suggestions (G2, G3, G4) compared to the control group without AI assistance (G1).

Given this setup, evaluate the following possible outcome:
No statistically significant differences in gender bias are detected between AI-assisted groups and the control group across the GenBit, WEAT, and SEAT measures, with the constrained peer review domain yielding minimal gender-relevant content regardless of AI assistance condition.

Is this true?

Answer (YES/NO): NO